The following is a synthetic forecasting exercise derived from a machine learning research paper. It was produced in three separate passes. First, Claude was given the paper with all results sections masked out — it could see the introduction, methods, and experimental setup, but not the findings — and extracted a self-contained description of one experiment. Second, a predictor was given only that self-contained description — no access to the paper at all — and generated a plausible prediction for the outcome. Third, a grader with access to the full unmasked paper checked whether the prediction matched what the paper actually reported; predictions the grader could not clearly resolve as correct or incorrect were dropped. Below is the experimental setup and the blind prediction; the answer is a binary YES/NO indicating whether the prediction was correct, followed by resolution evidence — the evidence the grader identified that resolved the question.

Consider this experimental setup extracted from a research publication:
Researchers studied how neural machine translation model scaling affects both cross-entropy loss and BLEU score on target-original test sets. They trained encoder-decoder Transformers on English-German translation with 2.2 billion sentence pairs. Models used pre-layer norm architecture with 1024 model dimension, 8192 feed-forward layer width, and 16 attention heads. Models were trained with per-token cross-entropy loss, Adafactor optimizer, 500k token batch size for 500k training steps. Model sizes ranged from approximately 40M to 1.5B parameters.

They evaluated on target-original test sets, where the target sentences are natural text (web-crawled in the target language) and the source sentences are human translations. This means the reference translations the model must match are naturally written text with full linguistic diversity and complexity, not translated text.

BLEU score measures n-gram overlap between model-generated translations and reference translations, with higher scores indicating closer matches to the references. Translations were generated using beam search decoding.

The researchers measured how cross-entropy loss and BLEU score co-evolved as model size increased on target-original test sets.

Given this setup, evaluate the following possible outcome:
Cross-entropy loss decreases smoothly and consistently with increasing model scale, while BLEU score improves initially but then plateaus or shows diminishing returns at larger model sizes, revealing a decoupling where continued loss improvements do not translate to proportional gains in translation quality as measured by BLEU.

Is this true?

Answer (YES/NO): NO